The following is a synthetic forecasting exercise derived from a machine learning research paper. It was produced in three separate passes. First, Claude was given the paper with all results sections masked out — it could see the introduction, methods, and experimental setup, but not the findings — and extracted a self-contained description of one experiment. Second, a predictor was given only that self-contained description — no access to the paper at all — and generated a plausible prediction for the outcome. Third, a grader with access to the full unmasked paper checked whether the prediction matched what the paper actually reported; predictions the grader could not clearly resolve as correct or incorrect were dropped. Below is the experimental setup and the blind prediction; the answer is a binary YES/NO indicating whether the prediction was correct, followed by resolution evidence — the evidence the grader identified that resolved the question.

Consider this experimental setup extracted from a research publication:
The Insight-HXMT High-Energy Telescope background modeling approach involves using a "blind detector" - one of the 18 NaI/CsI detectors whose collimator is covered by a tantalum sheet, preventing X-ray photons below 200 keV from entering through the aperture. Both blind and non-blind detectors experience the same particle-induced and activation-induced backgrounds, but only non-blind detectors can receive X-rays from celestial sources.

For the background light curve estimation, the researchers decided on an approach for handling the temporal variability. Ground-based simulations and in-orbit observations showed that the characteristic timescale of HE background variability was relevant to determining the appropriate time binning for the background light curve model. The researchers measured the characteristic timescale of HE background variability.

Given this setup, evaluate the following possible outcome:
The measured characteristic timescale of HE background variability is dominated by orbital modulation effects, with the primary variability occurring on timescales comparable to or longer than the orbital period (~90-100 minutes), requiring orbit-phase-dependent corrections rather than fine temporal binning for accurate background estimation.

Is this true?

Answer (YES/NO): NO